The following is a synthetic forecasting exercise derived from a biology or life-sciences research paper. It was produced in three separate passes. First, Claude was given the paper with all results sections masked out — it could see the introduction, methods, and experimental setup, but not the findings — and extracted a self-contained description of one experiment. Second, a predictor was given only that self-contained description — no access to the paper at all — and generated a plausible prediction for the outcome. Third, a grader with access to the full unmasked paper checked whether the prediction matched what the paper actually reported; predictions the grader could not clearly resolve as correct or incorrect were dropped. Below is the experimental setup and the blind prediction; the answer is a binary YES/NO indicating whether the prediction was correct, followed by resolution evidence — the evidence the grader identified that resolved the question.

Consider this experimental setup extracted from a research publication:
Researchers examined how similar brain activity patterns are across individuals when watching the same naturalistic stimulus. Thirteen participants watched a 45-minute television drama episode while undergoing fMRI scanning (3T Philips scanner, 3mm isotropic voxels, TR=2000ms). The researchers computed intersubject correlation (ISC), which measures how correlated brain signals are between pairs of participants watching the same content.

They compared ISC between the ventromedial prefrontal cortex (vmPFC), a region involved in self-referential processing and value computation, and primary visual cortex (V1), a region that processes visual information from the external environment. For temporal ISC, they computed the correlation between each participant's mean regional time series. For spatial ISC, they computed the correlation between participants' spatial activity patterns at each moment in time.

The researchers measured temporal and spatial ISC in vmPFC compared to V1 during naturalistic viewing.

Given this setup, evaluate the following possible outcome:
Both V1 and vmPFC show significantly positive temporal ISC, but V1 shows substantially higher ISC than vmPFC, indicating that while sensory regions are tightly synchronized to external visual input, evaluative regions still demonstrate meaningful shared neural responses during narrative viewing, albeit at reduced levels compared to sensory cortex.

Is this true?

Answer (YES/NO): NO